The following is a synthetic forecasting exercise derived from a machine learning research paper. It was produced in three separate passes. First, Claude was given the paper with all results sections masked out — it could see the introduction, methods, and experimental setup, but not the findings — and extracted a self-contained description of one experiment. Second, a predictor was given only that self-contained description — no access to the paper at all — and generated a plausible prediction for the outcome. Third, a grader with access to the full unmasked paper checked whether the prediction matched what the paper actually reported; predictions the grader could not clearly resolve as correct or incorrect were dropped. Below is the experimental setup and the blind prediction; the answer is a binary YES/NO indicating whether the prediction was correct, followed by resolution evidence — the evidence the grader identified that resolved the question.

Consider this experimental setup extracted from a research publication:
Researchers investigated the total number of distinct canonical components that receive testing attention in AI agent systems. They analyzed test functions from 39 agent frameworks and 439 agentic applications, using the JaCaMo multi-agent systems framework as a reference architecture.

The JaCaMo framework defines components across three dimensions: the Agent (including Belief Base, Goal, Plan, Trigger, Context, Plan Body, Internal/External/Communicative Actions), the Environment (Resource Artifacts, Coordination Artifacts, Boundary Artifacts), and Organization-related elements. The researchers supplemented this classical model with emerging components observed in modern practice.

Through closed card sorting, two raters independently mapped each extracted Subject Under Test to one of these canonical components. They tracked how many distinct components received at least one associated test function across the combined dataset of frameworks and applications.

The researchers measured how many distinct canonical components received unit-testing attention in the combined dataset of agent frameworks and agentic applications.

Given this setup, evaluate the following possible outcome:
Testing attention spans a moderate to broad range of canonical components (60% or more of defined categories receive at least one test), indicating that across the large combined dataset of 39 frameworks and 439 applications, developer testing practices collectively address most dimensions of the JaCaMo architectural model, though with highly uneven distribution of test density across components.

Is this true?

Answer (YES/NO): YES